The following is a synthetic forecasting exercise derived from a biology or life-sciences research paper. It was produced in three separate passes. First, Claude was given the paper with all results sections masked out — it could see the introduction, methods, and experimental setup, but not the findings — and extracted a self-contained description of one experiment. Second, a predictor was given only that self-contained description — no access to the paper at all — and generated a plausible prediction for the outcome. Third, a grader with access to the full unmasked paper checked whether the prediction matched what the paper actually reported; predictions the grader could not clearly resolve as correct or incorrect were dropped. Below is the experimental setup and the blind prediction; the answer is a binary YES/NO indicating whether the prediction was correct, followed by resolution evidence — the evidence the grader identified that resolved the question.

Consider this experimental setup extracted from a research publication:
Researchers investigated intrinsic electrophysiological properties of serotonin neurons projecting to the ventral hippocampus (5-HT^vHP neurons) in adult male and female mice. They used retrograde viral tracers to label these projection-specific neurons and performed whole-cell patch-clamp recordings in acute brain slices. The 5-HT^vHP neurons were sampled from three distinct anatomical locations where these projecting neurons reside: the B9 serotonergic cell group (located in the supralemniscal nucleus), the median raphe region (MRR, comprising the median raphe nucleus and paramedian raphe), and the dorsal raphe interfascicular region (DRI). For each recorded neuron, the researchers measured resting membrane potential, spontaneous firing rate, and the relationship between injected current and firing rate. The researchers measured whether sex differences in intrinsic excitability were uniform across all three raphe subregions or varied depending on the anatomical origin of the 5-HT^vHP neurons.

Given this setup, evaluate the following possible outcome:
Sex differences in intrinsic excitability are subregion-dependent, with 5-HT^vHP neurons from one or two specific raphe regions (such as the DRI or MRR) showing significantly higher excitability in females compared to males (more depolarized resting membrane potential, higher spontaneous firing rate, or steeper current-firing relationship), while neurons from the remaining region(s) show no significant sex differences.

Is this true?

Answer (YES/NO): YES